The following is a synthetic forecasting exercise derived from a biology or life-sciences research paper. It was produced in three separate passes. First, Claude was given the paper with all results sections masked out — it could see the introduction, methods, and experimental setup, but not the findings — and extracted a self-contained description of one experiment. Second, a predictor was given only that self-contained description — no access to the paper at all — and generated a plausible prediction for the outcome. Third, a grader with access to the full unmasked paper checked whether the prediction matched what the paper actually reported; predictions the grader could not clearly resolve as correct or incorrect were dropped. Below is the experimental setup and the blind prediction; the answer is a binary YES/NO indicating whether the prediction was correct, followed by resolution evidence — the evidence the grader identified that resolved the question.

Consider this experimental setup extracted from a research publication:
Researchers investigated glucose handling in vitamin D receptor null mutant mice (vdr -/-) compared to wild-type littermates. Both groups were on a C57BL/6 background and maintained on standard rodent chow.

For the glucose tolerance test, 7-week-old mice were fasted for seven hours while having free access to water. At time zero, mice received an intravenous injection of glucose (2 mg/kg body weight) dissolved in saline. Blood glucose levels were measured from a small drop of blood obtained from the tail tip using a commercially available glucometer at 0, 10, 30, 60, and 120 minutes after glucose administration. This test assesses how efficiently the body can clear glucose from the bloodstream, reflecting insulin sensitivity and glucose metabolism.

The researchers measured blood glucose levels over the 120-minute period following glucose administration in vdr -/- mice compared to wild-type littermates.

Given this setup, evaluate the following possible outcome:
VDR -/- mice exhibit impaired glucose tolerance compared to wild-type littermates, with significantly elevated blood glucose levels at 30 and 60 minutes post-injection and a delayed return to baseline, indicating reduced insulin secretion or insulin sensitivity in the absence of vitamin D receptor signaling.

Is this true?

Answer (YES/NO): NO